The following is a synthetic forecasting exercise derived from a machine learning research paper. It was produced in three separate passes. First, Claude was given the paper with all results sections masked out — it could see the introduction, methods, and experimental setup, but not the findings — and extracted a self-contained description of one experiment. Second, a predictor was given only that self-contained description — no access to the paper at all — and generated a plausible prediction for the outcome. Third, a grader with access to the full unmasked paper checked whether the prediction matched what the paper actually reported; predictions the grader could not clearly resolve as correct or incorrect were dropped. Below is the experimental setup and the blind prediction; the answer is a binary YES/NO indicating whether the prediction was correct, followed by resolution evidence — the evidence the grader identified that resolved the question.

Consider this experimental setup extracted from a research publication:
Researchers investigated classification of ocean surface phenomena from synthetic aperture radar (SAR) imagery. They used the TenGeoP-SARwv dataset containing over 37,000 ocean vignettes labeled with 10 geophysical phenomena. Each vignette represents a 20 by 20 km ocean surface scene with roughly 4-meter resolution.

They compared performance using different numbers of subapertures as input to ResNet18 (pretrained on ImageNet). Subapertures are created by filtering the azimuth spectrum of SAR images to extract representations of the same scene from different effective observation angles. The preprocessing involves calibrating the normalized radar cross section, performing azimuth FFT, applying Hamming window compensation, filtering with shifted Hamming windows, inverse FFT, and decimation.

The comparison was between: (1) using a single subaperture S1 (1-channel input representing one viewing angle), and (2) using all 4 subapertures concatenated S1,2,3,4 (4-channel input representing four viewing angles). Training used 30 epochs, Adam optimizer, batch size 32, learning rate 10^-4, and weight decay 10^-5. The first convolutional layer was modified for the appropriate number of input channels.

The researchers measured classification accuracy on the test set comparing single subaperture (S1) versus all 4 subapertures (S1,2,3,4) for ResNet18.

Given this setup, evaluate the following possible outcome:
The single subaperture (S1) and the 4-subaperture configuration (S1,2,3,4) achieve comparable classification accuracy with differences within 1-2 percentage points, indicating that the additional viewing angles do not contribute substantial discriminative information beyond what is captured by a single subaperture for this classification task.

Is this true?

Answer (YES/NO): NO